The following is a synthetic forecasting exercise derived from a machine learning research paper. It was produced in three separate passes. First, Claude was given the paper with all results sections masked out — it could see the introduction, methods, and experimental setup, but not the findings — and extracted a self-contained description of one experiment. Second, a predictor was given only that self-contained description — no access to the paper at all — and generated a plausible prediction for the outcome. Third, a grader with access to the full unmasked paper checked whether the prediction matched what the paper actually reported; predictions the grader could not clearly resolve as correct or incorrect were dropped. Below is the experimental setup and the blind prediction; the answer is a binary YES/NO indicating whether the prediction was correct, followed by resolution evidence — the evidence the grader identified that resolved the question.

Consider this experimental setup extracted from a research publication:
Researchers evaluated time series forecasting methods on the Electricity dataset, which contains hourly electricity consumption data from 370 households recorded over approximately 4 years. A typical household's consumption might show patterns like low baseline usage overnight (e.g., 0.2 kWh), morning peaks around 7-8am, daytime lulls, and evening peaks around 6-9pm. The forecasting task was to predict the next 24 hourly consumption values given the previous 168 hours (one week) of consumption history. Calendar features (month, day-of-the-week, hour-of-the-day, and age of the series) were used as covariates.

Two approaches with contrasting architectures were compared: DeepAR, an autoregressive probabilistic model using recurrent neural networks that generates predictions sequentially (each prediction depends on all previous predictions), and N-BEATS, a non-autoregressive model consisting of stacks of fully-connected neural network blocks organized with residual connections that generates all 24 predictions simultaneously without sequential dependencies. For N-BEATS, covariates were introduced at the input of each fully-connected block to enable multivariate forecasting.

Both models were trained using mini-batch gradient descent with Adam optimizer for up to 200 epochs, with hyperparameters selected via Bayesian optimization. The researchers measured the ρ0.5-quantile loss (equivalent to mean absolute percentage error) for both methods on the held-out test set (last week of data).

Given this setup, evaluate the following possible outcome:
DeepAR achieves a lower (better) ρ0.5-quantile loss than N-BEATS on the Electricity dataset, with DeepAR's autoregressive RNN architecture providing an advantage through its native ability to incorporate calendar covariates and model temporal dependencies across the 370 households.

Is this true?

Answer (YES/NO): NO